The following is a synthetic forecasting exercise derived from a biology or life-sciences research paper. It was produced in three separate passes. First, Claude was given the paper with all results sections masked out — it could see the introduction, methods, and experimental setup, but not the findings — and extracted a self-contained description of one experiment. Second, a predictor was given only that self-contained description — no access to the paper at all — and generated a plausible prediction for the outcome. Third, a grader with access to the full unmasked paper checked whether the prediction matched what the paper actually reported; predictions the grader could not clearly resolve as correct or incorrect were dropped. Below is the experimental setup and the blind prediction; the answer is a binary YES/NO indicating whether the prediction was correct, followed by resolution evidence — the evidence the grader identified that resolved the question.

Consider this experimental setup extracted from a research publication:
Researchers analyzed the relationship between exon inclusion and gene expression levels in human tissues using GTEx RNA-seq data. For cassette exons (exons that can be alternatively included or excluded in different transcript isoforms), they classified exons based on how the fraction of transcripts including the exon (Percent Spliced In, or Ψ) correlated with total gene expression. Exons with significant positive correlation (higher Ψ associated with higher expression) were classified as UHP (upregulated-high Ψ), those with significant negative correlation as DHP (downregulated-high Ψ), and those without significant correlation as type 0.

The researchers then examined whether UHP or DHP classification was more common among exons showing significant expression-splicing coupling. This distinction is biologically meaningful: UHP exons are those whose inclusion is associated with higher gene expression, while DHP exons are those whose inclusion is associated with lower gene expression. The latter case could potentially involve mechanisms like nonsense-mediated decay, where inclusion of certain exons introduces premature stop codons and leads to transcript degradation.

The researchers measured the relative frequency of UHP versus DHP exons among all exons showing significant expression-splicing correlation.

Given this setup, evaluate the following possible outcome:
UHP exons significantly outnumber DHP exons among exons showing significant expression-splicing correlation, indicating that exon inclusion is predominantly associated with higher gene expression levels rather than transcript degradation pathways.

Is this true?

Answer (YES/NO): NO